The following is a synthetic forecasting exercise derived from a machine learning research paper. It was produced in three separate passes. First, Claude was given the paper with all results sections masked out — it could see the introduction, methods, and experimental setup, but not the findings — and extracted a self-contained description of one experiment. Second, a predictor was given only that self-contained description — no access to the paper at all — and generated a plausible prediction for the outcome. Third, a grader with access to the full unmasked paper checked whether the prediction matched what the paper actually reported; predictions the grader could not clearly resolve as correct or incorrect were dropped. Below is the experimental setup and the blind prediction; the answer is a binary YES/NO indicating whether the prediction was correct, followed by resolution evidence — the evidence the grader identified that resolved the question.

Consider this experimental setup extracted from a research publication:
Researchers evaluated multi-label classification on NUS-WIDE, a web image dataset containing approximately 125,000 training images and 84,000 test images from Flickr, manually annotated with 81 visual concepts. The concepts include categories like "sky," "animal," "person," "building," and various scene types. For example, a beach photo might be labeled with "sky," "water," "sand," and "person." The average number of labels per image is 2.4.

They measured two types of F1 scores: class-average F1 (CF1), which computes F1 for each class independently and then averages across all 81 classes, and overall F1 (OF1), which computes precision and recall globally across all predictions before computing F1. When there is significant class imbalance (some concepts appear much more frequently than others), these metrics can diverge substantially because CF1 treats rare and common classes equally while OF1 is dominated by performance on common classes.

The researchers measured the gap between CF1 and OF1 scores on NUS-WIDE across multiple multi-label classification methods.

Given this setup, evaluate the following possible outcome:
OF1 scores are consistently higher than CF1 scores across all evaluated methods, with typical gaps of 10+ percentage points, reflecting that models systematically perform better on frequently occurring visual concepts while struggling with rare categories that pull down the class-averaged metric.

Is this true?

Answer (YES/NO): YES